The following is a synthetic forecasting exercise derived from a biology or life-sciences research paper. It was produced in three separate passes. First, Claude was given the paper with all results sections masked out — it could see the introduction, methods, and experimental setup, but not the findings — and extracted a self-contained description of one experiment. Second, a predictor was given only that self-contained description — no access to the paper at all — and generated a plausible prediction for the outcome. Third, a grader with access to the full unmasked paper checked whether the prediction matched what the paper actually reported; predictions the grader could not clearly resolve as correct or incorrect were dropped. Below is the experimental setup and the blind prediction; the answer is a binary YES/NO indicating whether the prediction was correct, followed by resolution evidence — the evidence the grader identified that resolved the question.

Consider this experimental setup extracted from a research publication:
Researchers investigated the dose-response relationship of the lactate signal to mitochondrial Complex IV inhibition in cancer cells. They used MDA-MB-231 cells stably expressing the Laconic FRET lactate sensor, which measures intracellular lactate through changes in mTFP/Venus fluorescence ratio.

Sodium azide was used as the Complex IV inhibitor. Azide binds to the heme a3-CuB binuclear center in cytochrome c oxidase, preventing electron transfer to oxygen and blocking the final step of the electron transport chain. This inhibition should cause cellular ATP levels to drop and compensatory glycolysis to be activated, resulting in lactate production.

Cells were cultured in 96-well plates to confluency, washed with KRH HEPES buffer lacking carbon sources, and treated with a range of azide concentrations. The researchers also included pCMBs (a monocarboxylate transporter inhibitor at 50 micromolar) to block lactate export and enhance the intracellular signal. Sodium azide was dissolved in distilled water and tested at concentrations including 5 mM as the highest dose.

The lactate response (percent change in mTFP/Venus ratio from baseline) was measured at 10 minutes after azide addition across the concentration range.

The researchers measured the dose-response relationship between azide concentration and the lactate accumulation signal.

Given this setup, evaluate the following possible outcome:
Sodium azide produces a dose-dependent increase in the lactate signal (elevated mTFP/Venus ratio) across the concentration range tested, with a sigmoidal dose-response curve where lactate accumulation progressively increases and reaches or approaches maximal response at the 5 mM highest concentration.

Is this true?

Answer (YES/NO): NO